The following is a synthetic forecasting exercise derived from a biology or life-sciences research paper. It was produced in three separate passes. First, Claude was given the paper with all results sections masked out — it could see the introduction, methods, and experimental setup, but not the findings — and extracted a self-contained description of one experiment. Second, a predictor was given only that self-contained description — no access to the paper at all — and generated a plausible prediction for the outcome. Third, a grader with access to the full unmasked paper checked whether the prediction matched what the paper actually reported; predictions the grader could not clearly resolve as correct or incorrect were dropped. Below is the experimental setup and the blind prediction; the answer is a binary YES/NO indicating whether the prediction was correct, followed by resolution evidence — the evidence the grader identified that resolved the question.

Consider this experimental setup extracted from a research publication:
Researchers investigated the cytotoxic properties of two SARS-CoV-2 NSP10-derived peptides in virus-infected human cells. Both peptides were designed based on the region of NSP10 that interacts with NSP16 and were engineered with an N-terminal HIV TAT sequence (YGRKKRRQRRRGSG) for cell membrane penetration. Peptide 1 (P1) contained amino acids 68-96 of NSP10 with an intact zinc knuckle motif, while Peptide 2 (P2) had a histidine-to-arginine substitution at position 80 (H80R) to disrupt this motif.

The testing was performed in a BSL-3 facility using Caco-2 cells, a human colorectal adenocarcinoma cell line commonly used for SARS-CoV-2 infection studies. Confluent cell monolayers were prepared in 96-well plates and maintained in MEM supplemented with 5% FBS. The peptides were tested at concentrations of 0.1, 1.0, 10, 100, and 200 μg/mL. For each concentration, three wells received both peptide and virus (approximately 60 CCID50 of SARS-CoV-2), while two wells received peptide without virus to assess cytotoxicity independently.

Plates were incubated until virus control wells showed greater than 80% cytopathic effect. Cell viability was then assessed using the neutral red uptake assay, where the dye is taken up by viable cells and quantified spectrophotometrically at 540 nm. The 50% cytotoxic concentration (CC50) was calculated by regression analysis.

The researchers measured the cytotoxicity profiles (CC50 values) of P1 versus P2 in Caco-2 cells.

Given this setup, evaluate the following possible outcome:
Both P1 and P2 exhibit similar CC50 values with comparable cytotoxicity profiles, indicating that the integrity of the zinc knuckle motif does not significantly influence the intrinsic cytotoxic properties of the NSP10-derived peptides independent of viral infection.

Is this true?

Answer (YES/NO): NO